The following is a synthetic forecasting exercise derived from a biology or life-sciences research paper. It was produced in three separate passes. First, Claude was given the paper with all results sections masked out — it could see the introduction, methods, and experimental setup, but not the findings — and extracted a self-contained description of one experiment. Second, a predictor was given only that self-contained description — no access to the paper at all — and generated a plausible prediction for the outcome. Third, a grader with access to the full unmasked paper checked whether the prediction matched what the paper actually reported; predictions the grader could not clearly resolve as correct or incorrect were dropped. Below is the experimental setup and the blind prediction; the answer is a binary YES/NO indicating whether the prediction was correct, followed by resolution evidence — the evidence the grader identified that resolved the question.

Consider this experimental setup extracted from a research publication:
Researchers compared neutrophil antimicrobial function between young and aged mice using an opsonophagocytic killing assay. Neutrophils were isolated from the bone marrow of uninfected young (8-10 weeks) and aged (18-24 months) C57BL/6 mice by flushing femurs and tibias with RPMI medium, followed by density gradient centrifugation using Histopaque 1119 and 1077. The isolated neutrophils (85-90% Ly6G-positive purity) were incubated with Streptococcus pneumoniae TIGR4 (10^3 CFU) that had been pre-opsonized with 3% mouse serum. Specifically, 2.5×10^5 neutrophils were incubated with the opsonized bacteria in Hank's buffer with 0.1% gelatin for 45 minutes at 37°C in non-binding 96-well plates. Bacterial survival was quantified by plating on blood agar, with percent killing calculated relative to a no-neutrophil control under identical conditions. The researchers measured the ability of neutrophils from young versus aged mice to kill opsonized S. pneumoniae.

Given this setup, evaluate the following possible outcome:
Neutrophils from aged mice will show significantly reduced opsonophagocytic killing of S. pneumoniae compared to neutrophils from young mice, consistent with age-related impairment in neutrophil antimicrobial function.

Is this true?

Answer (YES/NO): YES